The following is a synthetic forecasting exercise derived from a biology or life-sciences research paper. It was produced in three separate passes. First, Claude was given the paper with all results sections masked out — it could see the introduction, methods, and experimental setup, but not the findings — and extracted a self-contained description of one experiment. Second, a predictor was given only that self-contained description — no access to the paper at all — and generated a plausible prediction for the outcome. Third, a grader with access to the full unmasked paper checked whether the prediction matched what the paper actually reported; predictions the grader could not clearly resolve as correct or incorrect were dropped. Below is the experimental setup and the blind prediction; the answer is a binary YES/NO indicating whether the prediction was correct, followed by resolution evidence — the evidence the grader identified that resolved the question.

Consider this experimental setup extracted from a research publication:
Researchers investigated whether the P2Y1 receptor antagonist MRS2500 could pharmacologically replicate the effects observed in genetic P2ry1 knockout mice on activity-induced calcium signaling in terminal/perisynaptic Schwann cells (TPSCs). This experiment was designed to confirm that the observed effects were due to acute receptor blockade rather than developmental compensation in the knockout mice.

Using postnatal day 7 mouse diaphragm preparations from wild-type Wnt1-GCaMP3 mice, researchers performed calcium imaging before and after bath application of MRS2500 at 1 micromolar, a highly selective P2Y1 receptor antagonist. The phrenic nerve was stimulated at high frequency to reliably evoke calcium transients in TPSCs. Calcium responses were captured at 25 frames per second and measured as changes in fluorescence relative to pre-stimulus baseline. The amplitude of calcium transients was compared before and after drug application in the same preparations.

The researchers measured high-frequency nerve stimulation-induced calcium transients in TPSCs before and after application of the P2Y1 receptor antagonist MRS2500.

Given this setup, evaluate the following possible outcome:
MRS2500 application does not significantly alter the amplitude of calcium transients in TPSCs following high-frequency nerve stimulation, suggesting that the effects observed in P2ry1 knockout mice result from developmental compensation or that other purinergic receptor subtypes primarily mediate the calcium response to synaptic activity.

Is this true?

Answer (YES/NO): NO